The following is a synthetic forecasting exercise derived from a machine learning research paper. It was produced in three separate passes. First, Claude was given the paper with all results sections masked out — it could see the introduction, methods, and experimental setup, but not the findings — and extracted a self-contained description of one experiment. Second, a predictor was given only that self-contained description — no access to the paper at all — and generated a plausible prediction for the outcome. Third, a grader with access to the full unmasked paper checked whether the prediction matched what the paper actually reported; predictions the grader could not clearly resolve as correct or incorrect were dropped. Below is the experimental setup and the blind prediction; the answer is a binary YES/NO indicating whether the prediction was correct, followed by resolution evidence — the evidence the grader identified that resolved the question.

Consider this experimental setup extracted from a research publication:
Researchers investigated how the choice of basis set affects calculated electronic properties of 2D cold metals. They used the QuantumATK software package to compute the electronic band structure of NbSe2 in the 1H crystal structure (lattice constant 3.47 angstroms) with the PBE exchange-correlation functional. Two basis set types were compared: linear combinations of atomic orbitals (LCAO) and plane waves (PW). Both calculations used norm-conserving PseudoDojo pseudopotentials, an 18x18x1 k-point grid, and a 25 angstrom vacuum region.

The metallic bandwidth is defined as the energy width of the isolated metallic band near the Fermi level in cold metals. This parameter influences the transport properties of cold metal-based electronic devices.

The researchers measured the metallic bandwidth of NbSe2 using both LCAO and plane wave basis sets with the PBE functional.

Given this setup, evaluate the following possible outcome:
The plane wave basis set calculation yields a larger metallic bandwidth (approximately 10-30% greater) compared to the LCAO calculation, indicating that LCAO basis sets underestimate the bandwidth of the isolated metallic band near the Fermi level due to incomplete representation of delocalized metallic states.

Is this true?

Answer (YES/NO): NO